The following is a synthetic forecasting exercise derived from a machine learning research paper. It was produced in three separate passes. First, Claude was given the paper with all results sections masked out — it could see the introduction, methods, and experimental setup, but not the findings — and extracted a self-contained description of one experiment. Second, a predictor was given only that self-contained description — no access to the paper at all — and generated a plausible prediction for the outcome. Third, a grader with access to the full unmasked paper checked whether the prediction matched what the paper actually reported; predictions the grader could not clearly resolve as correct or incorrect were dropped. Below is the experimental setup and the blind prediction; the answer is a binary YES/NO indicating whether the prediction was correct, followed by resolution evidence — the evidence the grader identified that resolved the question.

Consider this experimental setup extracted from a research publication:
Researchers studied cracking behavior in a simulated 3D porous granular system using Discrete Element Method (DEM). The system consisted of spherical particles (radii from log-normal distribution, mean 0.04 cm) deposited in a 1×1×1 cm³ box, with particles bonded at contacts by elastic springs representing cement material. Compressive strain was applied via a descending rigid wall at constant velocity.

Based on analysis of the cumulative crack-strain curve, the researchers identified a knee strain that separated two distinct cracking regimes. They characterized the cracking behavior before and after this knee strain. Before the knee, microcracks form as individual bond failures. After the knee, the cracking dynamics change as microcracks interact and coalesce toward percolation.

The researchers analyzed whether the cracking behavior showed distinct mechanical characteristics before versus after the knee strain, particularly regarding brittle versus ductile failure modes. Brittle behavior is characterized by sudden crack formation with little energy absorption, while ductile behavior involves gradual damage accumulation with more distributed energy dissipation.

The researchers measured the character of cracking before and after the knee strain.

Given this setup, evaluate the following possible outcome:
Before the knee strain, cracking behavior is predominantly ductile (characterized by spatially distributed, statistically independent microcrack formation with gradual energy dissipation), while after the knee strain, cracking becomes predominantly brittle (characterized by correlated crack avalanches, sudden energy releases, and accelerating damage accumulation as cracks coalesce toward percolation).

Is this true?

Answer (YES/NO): NO